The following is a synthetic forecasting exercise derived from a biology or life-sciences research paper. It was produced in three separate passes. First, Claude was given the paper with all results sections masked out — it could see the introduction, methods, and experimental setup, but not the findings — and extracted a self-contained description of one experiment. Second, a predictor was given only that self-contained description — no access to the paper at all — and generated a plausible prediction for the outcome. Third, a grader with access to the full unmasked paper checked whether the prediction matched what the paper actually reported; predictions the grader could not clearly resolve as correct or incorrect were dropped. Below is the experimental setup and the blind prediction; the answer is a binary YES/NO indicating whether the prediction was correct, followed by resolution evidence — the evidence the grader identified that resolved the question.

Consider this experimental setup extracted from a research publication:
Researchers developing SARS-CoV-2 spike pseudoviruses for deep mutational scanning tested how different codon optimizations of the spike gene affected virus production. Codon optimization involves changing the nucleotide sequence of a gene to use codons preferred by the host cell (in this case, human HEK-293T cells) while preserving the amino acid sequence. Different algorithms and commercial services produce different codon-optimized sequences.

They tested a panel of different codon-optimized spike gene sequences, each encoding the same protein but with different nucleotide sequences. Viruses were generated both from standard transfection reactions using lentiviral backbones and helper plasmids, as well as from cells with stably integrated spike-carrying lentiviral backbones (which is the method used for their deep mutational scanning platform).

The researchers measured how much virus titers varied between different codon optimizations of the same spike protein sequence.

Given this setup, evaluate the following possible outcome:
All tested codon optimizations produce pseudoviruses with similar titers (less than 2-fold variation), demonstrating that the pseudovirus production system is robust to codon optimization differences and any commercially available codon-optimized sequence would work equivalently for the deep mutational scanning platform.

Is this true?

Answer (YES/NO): NO